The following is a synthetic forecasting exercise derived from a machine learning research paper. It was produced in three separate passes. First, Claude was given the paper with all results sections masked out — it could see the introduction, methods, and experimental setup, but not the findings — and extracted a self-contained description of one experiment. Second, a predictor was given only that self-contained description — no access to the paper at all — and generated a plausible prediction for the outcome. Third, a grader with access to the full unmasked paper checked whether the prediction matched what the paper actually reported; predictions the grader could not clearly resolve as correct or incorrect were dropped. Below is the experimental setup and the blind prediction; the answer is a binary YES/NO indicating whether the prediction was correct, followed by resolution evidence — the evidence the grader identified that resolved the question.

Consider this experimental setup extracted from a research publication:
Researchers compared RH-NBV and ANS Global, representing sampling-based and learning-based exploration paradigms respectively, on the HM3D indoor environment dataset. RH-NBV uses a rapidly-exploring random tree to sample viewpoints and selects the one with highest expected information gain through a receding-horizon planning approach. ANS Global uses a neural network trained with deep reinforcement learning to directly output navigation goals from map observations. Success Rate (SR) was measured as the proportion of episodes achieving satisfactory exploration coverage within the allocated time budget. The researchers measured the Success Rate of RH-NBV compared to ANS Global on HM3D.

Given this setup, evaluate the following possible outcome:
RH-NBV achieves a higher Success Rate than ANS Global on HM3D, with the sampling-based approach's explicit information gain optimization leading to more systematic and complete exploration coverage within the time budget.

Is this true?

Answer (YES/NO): NO